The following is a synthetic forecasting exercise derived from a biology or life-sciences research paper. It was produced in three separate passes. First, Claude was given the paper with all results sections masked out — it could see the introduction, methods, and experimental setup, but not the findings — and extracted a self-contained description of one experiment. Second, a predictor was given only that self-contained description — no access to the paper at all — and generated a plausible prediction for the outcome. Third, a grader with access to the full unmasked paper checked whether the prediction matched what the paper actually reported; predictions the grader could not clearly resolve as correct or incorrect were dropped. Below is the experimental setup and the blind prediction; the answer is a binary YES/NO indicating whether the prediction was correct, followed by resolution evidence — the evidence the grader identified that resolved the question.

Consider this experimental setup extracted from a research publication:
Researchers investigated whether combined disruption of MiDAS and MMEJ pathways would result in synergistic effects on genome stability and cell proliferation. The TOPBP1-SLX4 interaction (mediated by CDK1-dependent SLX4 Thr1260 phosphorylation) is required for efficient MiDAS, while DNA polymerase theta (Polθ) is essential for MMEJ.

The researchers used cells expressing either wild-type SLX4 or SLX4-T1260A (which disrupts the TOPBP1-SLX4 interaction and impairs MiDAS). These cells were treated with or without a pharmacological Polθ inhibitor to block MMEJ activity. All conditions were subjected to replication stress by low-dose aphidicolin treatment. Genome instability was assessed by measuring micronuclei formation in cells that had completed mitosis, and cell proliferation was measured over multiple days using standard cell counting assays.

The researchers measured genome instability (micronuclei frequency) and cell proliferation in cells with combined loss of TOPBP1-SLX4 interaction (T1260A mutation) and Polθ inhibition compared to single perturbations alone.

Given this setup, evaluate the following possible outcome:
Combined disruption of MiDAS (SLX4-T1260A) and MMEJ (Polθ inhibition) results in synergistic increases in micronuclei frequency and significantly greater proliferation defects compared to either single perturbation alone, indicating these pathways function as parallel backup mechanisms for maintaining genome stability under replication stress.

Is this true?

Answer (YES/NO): NO